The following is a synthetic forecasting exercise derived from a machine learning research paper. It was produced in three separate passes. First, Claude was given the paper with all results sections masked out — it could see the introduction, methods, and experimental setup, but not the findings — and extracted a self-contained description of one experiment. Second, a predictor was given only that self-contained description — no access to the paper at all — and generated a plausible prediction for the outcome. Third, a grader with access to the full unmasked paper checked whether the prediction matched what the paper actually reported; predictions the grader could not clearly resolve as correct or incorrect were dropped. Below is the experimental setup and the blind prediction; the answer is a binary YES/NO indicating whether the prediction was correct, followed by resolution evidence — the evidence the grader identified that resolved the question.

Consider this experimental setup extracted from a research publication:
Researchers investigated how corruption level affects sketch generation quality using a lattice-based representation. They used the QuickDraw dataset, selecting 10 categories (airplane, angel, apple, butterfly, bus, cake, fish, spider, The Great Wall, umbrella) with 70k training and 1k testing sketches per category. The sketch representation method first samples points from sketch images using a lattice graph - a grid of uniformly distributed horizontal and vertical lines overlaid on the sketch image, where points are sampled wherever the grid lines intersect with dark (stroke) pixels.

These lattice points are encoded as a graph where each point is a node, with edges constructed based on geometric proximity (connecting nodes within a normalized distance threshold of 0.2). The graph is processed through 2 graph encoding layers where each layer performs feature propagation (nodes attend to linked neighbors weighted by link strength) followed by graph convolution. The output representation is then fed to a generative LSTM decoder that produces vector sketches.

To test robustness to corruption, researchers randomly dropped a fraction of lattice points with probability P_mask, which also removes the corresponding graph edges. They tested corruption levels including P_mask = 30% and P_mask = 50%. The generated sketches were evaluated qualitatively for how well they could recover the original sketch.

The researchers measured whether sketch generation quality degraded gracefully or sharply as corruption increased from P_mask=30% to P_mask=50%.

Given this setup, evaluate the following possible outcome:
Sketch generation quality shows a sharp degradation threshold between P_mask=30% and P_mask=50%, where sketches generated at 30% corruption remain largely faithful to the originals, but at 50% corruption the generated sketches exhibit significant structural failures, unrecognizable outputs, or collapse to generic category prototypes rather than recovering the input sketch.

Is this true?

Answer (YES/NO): YES